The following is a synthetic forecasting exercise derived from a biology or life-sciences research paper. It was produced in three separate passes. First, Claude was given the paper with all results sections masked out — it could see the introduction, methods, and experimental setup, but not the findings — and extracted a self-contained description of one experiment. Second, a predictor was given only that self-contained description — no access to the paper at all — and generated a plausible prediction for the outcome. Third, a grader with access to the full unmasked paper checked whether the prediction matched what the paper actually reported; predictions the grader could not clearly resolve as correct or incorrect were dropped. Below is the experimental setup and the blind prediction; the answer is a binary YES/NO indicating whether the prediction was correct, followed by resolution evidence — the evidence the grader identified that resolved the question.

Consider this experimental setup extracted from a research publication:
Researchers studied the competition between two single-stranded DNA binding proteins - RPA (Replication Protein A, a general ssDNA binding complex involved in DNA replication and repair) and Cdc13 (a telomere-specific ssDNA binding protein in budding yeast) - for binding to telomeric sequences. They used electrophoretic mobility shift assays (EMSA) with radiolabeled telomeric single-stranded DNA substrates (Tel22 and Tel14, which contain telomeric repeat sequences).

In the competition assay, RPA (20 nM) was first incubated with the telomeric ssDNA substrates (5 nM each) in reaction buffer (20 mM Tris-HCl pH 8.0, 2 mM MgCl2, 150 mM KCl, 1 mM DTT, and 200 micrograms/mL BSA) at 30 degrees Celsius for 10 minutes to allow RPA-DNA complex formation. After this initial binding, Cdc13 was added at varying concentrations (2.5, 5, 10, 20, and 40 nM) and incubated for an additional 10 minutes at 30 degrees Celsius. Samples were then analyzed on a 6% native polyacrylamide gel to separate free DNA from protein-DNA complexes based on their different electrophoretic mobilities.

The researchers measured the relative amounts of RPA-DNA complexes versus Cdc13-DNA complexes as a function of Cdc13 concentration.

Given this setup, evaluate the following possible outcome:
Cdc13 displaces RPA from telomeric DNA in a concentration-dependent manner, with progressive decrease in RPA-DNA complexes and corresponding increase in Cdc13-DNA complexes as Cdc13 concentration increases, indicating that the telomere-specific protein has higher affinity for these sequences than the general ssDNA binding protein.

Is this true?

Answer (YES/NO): YES